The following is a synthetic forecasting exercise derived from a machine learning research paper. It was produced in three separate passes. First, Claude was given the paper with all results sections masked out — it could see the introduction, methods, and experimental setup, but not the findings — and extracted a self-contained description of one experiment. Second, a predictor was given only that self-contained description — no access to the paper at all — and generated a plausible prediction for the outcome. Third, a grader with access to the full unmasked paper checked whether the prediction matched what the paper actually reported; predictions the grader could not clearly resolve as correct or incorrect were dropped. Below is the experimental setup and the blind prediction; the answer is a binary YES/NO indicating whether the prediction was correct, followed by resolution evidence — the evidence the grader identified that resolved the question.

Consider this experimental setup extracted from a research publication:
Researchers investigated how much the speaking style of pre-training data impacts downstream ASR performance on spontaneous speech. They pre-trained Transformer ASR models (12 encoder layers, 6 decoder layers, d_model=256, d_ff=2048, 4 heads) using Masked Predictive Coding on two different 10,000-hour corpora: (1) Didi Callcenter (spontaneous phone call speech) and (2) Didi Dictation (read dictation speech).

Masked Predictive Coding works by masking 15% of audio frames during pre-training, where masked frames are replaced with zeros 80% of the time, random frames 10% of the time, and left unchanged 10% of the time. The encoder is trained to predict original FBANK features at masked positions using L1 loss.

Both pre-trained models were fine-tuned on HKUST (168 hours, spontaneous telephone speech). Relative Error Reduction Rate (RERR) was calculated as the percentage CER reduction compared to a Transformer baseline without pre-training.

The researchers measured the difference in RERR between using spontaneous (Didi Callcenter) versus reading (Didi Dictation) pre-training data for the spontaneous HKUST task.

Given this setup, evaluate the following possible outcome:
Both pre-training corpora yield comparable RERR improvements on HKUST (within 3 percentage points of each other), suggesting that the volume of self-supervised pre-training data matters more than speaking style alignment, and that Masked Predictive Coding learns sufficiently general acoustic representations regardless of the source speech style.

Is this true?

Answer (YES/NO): NO